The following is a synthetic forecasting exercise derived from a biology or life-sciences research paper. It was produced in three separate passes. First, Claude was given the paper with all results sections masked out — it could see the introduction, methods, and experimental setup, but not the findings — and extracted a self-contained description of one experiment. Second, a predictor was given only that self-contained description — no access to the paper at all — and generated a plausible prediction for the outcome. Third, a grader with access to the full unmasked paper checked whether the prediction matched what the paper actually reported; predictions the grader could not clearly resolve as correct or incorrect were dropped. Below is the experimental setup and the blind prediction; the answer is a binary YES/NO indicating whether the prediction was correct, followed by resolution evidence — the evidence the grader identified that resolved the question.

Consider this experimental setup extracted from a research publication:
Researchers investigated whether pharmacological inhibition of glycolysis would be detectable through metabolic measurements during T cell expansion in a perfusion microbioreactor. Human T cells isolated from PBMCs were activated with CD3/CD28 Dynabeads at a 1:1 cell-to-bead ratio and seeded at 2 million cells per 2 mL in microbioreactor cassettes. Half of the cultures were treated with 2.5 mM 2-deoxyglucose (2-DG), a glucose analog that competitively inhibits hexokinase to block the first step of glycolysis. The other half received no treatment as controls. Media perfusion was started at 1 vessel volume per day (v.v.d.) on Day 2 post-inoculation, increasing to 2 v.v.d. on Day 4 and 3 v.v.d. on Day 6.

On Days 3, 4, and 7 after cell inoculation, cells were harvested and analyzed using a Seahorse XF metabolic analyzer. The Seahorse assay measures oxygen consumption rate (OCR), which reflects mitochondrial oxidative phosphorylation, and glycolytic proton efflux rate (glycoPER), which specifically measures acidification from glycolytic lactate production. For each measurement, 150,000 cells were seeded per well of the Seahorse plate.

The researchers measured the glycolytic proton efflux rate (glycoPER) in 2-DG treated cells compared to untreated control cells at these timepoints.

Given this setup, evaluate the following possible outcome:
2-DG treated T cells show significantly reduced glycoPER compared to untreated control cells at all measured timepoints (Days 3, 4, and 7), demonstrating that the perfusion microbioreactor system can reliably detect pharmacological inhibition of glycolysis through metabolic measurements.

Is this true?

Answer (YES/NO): NO